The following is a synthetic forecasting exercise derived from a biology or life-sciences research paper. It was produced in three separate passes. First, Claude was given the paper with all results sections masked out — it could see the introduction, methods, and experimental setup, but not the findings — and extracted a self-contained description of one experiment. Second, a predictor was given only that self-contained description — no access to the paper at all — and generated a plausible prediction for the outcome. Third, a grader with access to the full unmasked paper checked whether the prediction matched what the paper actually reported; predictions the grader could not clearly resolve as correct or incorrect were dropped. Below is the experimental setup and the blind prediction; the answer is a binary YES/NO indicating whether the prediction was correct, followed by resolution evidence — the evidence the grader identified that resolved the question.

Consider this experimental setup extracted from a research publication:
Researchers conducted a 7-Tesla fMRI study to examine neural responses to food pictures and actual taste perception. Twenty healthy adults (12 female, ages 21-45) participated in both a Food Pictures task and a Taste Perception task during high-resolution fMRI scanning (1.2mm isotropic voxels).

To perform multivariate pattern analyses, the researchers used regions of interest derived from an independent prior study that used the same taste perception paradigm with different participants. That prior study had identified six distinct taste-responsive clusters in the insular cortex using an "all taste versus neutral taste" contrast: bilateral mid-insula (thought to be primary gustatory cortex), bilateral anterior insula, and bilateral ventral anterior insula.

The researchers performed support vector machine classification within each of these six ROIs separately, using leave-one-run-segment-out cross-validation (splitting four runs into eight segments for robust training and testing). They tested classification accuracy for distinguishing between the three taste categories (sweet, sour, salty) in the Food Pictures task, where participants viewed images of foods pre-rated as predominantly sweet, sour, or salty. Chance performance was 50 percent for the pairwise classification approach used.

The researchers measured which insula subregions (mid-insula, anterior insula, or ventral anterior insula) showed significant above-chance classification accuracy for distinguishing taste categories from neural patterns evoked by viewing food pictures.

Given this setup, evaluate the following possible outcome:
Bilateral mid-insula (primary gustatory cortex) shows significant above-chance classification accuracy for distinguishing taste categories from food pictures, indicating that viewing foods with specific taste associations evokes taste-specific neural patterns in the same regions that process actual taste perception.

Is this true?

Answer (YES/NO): YES